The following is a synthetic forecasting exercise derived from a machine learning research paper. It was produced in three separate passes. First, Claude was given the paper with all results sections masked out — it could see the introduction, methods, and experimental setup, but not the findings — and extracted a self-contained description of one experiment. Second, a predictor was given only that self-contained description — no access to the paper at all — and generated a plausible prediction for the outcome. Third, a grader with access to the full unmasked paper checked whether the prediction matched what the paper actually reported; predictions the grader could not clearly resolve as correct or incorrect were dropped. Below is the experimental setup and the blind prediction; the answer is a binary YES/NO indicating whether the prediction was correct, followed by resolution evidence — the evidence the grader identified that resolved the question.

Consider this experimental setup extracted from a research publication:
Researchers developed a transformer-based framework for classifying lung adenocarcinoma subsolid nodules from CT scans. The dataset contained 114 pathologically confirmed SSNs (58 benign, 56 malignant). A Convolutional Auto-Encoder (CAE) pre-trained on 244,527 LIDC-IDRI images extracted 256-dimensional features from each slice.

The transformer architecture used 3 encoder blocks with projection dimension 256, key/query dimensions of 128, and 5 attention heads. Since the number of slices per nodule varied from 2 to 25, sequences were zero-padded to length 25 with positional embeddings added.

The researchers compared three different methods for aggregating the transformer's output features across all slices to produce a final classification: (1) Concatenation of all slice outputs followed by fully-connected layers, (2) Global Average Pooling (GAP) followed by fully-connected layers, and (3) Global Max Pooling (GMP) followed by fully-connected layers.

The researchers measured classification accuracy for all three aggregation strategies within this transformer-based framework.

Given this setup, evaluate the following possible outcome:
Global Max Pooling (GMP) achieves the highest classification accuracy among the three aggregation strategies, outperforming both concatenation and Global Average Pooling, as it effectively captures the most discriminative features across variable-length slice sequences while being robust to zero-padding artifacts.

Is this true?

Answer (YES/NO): YES